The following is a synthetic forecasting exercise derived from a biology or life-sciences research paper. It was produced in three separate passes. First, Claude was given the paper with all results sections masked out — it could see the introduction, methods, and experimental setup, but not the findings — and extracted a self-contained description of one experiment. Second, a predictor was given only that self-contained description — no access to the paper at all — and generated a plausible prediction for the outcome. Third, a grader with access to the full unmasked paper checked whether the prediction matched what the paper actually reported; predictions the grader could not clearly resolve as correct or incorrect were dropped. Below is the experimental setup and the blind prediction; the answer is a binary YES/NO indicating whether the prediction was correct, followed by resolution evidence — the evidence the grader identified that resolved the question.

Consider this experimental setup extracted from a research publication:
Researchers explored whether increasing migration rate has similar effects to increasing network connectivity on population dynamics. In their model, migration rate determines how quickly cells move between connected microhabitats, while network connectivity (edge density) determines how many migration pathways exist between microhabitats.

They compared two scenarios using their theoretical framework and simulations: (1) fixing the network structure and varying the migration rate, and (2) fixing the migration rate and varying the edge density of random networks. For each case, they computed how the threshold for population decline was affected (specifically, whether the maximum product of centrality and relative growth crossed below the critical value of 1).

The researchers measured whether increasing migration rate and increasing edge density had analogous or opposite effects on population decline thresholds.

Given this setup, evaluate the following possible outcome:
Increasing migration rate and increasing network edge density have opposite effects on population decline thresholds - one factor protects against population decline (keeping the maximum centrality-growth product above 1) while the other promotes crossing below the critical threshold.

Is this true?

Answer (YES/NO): NO